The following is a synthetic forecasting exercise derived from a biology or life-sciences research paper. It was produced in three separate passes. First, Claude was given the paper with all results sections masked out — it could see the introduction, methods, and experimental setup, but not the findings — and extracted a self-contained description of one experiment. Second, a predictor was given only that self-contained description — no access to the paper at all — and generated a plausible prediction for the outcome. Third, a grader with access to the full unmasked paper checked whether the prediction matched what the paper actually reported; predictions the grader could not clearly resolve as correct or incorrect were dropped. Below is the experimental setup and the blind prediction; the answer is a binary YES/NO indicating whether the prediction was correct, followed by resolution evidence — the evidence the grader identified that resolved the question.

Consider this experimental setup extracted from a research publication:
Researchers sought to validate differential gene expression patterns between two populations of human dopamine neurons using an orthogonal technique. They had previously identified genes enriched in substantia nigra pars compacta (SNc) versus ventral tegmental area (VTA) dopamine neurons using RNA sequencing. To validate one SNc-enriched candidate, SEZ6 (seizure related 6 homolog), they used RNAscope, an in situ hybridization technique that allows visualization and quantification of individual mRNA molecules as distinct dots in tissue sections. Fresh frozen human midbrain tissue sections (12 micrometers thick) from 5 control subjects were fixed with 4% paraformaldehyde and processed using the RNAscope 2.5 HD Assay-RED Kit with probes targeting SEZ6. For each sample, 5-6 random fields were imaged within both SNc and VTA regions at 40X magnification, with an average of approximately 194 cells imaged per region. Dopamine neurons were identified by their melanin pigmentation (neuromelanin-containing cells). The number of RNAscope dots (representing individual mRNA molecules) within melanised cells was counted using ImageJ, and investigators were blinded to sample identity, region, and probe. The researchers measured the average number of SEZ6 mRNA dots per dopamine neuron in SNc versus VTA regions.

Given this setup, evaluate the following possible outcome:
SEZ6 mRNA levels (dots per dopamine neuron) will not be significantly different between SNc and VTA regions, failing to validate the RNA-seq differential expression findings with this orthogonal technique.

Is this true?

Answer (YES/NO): NO